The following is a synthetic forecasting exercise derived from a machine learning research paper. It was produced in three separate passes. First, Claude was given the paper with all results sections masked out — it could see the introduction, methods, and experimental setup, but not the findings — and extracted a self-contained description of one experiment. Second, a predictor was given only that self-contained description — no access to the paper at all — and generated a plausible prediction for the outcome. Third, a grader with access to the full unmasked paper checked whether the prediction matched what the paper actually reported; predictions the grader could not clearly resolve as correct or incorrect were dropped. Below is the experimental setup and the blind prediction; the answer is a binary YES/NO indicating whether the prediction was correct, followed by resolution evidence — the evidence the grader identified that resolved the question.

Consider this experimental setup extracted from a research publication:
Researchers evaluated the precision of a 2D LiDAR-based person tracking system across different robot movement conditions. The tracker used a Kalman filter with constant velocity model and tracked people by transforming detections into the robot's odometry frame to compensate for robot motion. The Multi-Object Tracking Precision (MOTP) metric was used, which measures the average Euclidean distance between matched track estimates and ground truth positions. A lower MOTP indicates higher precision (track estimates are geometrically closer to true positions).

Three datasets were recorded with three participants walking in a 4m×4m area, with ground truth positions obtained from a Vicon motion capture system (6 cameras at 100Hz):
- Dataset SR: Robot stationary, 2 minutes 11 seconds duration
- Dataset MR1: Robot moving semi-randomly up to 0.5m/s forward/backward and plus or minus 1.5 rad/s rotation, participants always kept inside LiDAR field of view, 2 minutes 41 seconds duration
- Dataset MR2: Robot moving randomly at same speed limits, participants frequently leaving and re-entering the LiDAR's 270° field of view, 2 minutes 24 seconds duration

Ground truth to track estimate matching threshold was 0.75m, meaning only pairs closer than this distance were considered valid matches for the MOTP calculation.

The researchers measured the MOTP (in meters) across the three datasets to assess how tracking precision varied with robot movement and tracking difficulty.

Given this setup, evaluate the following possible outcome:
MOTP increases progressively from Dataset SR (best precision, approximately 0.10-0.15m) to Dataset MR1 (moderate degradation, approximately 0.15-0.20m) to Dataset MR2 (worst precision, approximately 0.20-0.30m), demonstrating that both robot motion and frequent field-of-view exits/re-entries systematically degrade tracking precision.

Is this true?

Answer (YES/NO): NO